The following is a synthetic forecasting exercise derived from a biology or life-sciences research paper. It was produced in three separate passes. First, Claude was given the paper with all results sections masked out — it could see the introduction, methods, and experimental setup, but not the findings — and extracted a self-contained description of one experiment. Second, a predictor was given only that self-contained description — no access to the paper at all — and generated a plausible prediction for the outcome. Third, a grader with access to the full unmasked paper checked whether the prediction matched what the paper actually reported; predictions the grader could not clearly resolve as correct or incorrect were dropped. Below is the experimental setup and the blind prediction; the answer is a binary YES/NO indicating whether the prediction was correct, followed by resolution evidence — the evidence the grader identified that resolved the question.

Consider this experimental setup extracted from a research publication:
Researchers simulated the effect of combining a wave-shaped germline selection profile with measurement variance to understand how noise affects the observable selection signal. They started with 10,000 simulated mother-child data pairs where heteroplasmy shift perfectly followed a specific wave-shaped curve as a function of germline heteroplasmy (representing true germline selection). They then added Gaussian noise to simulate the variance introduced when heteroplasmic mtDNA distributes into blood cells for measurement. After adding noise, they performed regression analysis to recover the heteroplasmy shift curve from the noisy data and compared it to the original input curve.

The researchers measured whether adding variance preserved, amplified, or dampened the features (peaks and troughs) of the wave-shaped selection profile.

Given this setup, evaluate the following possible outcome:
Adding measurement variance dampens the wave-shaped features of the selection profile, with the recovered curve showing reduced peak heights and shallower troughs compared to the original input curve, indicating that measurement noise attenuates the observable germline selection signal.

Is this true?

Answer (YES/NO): YES